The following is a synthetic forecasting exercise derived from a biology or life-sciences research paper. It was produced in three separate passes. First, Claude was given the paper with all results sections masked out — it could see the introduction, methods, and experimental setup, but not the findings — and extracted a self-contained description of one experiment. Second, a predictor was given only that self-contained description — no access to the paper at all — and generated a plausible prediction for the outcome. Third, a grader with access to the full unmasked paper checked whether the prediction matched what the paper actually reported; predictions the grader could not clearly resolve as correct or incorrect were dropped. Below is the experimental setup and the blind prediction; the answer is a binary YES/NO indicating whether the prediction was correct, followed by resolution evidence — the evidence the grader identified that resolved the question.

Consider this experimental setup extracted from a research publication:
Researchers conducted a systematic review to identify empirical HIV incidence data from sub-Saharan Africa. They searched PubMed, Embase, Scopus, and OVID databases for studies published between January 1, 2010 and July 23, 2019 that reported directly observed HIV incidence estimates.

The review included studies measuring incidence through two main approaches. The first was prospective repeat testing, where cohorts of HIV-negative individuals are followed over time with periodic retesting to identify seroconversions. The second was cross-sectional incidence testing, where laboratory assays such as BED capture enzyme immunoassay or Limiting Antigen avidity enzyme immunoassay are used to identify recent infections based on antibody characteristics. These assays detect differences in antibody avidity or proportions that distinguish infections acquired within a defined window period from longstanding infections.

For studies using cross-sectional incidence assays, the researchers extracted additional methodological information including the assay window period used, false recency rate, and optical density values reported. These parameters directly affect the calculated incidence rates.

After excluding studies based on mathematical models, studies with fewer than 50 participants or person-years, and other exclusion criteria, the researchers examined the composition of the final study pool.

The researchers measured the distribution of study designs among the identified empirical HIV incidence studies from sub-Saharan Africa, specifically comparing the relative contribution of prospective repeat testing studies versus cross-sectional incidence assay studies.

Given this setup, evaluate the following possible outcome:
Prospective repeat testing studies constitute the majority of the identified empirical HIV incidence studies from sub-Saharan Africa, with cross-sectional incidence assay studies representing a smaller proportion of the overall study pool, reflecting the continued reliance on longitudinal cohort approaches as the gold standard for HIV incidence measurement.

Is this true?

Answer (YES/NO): YES